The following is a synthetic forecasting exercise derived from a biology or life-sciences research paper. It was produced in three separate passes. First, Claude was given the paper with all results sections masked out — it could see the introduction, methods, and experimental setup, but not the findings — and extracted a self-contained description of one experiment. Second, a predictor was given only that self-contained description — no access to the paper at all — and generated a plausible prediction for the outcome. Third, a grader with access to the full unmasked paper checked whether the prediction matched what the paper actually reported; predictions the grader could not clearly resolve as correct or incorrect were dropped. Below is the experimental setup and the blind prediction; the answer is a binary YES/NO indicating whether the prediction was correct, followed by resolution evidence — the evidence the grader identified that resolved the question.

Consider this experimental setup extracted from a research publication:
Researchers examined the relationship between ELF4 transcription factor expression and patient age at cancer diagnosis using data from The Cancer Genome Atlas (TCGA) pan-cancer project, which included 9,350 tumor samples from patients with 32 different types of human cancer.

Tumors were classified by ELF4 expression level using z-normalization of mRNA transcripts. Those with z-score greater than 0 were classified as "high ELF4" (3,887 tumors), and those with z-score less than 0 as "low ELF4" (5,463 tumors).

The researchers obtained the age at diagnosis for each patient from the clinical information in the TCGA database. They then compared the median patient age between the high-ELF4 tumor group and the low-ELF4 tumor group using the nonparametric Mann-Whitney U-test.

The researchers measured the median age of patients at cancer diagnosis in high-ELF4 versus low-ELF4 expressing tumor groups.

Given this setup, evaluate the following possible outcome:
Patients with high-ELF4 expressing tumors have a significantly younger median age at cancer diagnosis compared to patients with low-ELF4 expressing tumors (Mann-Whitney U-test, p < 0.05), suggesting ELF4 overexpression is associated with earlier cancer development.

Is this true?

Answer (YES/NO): NO